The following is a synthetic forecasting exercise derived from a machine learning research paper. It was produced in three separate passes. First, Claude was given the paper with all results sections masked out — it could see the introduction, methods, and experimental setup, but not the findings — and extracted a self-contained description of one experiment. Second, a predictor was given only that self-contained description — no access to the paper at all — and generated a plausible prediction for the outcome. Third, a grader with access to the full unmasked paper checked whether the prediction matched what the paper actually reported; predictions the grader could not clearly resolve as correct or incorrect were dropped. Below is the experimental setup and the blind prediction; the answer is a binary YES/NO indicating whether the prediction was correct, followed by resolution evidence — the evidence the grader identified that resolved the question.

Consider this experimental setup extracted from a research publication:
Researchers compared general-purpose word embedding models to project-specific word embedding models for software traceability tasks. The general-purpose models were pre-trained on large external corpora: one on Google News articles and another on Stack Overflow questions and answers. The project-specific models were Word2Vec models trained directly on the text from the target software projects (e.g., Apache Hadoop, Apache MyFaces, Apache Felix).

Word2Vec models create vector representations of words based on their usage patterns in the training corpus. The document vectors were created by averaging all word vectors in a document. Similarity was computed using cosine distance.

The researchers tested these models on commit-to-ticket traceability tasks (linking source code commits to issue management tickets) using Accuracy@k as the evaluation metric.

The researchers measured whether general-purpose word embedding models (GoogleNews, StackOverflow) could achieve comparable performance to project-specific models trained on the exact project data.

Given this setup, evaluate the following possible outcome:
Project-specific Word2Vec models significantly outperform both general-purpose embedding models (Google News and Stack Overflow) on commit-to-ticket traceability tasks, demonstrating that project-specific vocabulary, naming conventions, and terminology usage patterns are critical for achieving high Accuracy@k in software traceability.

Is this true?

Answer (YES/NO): NO